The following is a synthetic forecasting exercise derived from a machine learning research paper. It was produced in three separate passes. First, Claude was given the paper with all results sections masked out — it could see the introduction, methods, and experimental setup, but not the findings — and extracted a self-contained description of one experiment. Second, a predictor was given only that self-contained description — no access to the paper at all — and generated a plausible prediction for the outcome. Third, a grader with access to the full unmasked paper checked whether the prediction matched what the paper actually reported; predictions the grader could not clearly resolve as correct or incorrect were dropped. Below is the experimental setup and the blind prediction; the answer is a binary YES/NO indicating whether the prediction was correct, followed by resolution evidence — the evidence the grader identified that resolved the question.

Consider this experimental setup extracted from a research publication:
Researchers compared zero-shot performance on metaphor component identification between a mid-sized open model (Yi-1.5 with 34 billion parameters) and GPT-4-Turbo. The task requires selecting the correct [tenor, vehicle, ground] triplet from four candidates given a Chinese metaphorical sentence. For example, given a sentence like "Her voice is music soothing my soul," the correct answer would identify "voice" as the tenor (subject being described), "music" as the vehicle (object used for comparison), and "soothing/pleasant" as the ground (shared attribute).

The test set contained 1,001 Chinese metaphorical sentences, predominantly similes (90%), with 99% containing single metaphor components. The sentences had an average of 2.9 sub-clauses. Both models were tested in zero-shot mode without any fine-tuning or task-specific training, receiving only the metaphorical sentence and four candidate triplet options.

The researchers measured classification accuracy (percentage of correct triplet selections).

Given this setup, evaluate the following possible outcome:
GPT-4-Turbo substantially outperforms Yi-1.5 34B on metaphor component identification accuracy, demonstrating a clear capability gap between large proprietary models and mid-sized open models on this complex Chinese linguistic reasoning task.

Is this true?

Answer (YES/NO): NO